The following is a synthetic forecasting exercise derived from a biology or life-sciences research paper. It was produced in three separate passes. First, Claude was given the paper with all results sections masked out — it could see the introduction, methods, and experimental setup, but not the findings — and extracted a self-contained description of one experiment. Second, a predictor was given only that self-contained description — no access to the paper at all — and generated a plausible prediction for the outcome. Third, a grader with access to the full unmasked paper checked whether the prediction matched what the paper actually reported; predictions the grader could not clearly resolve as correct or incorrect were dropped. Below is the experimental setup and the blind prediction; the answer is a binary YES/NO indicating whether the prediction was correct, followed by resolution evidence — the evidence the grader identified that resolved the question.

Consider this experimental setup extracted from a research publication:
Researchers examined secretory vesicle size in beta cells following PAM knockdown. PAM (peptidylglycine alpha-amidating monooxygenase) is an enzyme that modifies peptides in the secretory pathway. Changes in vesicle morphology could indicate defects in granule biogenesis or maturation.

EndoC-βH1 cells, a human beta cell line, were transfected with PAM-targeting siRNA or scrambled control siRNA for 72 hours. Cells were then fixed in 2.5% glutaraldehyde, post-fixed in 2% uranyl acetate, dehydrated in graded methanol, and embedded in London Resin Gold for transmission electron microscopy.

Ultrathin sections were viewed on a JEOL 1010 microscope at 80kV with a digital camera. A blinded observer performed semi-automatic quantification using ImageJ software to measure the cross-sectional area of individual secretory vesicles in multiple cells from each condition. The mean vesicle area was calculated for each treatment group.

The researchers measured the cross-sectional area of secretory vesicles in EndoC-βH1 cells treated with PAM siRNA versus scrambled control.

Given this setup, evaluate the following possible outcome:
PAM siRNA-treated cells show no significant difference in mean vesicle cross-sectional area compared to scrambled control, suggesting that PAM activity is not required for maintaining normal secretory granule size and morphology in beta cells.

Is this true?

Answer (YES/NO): YES